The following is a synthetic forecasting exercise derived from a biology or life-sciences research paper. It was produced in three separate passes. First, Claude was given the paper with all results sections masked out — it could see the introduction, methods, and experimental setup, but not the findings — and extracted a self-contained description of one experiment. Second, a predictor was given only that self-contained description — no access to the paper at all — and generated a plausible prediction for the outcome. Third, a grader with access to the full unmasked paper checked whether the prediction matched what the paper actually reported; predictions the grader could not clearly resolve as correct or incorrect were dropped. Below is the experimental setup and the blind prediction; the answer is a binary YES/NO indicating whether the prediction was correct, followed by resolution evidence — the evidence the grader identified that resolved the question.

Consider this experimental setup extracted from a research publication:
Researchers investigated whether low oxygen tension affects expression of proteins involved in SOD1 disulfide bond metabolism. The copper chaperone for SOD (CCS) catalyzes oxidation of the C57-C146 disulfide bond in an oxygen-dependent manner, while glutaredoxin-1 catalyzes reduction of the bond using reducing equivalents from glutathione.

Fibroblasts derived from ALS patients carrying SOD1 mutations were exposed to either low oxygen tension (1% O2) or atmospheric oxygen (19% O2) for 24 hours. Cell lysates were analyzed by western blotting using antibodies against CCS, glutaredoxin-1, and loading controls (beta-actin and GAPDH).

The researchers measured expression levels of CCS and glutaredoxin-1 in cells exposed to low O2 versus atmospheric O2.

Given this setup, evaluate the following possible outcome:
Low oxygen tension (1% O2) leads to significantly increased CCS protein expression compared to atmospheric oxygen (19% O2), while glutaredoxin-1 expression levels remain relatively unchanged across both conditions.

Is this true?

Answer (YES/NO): NO